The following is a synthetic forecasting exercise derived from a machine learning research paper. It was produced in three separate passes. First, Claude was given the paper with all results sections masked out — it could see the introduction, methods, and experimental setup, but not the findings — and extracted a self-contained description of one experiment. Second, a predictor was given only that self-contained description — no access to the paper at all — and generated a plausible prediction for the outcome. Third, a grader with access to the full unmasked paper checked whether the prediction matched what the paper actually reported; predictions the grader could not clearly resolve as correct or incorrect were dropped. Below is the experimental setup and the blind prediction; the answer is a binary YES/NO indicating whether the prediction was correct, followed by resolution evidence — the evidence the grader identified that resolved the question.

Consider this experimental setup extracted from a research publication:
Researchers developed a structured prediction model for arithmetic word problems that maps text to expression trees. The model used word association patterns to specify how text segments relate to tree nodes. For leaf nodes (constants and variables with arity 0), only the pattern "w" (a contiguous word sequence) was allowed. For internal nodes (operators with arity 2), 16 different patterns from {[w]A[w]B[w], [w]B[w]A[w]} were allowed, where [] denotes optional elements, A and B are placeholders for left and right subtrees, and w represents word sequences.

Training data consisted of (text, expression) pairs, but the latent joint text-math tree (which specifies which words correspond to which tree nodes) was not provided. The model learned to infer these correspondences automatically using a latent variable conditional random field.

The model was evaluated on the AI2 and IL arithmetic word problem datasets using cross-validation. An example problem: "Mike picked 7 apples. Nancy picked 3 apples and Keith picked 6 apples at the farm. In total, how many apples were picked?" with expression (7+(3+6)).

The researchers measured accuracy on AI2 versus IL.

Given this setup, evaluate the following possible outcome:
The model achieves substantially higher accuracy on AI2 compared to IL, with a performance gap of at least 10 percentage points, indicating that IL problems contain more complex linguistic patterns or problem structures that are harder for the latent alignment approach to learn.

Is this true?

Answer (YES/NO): NO